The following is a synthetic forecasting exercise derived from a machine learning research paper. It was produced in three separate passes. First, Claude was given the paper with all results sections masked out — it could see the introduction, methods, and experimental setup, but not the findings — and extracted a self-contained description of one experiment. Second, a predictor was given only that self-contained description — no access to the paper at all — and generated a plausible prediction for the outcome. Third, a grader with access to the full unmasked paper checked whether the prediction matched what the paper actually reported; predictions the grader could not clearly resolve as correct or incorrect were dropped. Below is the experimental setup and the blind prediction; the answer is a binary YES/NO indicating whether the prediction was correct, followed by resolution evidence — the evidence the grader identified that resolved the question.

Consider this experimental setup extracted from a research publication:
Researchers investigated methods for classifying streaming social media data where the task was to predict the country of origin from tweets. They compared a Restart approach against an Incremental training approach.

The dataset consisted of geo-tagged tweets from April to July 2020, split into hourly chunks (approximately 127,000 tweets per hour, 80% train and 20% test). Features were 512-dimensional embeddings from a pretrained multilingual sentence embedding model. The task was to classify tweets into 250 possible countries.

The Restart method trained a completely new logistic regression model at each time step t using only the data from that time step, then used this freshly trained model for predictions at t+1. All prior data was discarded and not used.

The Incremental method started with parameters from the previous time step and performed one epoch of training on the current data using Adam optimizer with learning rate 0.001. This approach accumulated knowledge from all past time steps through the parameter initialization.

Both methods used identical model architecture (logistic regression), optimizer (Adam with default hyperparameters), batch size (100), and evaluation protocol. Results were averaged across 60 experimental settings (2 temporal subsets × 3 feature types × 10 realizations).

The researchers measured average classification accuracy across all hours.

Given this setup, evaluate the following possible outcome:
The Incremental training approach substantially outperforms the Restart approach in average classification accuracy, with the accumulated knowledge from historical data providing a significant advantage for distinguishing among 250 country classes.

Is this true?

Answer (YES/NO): YES